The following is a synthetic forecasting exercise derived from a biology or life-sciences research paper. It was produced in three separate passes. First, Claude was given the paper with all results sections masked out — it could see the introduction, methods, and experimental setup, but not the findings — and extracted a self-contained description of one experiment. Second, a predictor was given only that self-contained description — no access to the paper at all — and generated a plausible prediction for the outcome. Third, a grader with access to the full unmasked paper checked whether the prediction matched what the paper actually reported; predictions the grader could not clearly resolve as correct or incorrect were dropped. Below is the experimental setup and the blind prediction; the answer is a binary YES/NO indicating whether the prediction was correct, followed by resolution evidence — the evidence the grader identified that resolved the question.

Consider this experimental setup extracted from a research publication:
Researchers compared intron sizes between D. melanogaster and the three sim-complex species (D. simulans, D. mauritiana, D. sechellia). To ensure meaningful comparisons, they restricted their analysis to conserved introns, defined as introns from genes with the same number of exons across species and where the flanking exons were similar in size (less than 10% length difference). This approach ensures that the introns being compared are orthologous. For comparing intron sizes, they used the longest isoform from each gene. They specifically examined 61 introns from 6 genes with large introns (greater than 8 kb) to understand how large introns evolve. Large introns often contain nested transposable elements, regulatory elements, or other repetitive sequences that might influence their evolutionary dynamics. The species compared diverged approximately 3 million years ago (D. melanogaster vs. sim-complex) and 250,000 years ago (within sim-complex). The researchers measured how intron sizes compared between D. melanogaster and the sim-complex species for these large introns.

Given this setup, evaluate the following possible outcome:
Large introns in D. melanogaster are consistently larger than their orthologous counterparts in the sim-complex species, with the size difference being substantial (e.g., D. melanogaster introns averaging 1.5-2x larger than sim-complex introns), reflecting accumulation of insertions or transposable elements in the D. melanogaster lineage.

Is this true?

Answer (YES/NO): NO